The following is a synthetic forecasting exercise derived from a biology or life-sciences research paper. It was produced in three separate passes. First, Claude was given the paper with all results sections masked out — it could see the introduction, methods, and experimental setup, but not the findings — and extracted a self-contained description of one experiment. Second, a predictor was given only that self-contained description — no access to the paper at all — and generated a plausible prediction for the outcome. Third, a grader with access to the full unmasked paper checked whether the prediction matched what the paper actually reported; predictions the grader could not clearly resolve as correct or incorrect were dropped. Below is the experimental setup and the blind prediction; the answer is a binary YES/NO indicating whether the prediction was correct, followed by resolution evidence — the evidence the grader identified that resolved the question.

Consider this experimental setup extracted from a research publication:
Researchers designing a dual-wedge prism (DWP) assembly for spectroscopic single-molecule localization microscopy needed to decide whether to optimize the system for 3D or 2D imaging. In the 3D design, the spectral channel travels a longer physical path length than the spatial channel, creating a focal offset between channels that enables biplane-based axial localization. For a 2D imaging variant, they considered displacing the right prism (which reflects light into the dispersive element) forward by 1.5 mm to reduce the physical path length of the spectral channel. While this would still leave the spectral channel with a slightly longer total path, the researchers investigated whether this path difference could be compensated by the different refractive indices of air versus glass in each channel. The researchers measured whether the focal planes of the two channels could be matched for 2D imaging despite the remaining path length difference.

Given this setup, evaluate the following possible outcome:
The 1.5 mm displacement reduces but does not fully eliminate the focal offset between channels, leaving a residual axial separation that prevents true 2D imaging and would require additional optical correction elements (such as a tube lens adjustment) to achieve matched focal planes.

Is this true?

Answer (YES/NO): NO